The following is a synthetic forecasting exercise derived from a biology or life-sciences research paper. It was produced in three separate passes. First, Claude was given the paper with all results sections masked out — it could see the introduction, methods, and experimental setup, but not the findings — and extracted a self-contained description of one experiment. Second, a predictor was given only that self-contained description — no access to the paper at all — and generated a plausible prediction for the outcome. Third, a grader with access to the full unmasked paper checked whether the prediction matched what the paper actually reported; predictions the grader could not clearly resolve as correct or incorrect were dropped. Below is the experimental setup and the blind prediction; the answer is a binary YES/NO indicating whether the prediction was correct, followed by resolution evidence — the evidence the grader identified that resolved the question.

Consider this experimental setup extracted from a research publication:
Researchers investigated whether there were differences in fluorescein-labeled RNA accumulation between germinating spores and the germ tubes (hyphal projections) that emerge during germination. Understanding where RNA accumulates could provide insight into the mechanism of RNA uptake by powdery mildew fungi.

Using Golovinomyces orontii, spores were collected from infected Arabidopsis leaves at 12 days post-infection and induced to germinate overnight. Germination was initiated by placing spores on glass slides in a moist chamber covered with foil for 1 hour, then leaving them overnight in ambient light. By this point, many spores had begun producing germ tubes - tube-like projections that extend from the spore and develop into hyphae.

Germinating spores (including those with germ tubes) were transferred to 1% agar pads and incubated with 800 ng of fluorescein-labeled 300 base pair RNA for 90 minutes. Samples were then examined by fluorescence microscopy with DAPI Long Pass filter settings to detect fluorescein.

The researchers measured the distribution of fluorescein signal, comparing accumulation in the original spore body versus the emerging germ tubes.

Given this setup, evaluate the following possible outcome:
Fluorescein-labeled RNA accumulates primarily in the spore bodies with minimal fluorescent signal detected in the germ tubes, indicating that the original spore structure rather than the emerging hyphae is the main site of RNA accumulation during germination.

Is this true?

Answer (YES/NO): NO